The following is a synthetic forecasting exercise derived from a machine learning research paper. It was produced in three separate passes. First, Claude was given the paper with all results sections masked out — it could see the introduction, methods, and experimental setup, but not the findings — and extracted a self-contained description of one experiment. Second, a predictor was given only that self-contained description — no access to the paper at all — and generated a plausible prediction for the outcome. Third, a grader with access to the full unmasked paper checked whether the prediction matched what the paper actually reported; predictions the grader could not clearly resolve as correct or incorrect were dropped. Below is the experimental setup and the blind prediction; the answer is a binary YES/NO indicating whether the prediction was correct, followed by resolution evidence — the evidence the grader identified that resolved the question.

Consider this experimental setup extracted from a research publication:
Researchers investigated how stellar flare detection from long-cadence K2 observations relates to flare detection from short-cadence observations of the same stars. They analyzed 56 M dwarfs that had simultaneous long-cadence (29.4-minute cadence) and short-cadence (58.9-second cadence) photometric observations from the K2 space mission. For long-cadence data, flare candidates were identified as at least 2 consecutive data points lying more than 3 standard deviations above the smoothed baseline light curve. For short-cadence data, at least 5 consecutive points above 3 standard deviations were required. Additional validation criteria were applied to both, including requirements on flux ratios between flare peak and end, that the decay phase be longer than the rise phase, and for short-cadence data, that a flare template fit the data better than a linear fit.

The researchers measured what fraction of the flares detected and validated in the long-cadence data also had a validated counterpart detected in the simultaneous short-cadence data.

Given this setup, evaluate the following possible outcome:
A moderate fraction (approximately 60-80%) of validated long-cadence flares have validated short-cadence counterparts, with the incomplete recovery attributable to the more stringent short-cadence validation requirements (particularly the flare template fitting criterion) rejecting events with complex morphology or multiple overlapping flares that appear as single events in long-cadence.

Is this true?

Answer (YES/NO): NO